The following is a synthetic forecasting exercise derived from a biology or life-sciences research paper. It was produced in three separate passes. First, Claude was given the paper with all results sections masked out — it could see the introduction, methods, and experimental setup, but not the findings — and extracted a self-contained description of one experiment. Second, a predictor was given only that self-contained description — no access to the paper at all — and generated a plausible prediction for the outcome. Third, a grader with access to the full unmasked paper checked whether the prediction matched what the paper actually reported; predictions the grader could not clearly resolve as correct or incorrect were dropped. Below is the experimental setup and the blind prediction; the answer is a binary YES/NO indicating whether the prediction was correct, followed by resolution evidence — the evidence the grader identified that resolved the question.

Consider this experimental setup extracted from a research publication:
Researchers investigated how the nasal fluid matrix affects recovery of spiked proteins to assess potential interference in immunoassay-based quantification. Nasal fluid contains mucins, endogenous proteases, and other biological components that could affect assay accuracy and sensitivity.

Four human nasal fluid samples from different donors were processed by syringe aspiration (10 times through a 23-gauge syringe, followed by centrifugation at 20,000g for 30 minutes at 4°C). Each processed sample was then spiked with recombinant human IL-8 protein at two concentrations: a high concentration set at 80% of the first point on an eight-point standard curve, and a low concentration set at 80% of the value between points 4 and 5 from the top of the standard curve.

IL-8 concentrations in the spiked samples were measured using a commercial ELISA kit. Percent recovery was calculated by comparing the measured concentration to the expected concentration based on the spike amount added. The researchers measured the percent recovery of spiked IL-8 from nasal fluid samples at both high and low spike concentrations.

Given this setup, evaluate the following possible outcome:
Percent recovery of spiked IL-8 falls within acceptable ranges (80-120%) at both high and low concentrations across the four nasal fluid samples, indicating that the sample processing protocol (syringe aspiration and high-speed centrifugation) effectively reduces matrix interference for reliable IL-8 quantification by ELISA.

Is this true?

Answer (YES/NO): YES